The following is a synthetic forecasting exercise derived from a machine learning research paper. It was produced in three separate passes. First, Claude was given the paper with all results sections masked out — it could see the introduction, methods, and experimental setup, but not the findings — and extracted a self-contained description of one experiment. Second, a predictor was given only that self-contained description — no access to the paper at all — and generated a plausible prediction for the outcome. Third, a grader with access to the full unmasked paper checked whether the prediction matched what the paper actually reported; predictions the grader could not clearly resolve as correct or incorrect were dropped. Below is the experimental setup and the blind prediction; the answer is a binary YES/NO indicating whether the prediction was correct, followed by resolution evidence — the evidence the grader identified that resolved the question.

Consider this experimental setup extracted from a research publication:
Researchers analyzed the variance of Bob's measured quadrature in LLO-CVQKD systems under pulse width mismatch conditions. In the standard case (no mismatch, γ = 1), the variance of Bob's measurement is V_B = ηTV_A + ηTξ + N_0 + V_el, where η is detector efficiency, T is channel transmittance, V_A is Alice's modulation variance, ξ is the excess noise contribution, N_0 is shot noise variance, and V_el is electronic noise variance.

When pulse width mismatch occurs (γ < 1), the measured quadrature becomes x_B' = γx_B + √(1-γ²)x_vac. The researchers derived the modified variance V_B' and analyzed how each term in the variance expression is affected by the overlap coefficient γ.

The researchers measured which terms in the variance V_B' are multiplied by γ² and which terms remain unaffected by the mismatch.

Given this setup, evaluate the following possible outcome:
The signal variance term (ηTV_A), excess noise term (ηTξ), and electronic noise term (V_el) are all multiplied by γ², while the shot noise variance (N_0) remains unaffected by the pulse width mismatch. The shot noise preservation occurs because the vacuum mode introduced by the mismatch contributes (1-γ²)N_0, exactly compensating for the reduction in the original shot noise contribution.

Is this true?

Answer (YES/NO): YES